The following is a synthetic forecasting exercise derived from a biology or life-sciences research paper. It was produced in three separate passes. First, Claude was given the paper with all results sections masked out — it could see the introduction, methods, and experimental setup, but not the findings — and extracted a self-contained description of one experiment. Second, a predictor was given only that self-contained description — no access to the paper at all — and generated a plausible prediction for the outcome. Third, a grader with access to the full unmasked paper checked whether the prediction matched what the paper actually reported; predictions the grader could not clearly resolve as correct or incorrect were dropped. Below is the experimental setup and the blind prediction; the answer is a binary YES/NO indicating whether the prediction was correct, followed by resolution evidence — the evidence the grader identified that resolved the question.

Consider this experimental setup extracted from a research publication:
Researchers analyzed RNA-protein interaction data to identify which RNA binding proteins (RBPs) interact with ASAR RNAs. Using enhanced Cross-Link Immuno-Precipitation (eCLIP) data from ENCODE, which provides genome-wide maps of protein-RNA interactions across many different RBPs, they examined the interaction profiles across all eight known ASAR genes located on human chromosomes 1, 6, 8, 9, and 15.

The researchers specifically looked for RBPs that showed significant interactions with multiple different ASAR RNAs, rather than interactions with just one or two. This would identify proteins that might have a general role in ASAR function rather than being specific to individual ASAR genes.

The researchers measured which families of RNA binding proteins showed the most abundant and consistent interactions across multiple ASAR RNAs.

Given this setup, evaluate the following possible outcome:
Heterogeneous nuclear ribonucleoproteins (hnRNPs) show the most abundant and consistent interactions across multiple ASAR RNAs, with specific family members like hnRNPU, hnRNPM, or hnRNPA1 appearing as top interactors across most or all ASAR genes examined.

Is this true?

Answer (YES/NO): YES